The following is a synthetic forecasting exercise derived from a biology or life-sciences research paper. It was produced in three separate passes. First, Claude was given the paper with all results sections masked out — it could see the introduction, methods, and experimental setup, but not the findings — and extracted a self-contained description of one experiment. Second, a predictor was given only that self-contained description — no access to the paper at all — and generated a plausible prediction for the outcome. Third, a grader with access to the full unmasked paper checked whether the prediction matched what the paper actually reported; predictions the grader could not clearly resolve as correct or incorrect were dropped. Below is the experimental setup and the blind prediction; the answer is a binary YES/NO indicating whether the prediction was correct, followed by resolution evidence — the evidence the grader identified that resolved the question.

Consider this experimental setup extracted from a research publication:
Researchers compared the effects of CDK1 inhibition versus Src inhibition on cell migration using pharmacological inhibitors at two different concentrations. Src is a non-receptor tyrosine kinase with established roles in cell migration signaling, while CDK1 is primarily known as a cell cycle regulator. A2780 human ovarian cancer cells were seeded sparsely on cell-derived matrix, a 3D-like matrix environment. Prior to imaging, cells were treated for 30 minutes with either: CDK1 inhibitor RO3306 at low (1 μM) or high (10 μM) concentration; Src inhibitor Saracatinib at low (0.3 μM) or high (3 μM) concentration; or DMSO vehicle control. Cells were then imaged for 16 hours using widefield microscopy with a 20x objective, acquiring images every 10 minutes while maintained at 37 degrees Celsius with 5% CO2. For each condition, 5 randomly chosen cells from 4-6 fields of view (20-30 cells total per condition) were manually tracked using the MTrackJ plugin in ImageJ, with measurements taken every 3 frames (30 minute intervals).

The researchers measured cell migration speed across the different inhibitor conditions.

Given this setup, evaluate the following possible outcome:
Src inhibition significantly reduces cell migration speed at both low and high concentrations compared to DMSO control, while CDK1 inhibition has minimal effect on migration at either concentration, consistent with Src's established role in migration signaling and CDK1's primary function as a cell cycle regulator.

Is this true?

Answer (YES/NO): NO